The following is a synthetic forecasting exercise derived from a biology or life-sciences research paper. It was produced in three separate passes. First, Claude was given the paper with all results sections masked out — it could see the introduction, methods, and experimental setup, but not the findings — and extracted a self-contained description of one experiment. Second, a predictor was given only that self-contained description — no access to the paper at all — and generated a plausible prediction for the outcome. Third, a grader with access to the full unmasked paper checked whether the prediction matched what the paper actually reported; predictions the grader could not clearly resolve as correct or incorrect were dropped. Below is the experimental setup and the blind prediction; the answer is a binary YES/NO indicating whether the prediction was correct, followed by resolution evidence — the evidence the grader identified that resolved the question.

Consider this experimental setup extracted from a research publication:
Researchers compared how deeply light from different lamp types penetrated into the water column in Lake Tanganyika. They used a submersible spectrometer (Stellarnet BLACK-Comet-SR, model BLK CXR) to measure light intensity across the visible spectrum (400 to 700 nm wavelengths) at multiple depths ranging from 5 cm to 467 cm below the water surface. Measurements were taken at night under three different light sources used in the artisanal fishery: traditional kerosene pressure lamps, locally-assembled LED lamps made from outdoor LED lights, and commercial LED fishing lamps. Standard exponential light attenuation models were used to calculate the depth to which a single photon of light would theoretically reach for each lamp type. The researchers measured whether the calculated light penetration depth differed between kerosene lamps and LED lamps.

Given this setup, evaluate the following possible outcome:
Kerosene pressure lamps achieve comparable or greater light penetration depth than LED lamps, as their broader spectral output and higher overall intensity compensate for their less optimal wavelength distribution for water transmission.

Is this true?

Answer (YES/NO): NO